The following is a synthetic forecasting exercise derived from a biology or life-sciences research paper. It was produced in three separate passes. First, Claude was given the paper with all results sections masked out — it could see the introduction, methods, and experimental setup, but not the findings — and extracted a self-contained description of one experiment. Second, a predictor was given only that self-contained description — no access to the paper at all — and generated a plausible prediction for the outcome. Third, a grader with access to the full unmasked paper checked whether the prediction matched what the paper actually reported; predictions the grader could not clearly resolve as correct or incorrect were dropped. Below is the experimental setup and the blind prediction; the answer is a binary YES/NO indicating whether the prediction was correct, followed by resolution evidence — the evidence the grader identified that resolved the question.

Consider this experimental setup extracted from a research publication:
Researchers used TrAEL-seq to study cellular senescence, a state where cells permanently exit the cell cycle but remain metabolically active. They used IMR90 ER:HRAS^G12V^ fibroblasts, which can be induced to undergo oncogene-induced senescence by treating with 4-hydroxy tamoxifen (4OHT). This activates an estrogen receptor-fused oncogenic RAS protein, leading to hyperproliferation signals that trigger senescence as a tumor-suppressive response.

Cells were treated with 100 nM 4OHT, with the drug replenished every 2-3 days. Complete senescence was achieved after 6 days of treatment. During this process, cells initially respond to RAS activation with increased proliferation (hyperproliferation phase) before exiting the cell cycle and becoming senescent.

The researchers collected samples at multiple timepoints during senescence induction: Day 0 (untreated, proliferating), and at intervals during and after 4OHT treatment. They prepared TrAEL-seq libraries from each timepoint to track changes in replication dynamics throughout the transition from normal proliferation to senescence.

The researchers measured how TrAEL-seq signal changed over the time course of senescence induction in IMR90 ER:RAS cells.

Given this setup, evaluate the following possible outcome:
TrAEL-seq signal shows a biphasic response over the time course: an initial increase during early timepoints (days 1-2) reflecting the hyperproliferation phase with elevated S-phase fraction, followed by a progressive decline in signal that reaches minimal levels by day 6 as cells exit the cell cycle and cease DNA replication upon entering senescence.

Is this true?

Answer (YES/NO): YES